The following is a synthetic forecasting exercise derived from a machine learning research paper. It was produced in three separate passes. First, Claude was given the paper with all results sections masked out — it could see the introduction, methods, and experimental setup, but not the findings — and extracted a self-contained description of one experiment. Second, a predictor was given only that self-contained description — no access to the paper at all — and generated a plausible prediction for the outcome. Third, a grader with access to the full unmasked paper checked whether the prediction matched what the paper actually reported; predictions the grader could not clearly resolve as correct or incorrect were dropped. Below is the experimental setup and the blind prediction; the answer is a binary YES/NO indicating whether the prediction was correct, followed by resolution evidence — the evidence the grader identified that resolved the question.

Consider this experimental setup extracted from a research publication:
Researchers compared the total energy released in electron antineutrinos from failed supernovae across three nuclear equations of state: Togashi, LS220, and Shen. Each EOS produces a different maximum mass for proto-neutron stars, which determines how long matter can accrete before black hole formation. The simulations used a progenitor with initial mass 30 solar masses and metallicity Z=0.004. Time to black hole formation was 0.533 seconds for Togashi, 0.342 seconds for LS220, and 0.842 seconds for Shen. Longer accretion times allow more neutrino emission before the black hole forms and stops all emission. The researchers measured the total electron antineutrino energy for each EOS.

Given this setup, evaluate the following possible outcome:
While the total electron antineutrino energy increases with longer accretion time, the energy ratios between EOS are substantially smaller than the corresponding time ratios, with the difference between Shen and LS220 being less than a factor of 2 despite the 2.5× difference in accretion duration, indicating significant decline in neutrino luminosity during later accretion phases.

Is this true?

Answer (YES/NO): NO